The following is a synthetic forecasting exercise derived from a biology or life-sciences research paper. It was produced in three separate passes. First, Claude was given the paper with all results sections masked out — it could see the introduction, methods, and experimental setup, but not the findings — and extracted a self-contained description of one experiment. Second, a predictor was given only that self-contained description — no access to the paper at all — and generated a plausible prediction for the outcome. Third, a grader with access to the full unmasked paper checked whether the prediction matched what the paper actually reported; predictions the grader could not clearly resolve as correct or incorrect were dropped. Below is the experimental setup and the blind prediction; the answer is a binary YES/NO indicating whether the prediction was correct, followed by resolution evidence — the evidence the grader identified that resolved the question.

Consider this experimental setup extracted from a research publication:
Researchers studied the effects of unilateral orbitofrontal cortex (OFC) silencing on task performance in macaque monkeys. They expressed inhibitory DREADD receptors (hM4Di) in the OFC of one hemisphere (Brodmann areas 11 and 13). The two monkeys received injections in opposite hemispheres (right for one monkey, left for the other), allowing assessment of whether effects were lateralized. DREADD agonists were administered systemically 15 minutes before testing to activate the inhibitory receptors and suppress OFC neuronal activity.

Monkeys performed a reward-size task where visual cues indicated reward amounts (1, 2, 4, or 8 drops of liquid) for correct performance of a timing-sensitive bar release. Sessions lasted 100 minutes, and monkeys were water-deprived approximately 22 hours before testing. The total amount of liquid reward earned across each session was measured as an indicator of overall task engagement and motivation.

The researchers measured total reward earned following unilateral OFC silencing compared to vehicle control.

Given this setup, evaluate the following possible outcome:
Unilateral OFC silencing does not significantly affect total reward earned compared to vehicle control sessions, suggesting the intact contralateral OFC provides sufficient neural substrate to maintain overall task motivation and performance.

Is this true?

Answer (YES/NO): NO